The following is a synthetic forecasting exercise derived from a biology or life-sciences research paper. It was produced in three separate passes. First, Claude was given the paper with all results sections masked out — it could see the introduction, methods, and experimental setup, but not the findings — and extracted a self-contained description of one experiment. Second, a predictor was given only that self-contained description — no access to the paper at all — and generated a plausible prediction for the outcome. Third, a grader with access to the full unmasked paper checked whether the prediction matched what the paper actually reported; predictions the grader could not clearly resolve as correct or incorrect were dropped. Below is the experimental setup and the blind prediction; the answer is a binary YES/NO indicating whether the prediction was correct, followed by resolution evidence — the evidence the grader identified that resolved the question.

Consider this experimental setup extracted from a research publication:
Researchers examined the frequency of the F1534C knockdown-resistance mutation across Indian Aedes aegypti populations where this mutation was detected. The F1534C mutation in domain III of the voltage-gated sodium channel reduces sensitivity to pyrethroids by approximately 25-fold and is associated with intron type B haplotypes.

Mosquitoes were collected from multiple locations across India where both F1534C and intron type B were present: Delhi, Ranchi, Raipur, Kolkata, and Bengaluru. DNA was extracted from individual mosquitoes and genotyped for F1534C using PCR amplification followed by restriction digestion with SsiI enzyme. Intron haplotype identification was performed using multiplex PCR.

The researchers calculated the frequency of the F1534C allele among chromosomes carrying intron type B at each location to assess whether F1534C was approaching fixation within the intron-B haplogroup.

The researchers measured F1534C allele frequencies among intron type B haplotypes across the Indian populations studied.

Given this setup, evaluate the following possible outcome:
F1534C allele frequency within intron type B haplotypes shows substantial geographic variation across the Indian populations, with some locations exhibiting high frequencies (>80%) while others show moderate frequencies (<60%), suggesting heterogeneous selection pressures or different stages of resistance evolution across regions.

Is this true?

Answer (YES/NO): NO